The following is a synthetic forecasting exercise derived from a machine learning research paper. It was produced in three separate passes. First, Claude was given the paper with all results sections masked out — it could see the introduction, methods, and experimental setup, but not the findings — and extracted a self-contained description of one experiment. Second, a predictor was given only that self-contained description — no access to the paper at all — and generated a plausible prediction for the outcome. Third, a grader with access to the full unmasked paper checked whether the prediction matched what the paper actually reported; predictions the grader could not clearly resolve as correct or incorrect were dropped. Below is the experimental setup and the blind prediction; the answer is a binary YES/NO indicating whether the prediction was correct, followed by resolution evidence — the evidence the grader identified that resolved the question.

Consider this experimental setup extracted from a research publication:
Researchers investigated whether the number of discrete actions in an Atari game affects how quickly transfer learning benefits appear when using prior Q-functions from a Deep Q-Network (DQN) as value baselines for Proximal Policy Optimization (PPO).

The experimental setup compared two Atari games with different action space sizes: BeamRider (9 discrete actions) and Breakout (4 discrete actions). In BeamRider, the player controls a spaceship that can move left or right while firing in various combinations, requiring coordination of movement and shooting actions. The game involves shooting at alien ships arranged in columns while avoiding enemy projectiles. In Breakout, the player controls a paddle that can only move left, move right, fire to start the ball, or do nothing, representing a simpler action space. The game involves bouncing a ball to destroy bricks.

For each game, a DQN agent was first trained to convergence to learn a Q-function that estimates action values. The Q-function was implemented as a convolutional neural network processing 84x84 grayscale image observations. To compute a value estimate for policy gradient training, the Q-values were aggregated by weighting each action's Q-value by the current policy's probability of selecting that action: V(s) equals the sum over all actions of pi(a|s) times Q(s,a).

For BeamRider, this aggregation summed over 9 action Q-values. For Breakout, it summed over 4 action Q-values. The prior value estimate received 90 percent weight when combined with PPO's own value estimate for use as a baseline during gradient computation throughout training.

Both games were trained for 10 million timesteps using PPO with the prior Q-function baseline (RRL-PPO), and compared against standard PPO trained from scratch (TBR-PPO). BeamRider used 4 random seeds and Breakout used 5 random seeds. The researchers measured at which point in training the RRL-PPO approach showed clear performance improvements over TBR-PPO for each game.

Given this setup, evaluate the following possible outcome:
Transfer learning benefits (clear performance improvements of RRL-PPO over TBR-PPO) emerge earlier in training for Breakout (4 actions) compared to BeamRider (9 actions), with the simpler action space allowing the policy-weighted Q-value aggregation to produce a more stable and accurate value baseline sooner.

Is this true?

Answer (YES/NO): NO